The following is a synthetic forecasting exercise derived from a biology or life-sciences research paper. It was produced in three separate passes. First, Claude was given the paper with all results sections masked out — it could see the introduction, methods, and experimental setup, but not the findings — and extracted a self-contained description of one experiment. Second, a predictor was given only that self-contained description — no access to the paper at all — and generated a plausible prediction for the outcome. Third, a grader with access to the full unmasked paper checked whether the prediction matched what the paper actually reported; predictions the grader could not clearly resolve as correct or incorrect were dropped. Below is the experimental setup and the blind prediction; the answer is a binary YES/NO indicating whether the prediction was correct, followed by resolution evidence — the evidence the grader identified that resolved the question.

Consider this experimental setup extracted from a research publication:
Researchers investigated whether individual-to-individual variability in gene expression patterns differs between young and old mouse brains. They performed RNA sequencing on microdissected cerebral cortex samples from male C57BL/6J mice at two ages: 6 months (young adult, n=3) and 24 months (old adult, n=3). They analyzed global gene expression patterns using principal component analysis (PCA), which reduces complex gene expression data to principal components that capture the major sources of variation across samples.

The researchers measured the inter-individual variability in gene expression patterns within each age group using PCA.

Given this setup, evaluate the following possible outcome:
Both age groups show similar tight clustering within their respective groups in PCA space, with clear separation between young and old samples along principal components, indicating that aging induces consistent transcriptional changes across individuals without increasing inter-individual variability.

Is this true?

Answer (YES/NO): NO